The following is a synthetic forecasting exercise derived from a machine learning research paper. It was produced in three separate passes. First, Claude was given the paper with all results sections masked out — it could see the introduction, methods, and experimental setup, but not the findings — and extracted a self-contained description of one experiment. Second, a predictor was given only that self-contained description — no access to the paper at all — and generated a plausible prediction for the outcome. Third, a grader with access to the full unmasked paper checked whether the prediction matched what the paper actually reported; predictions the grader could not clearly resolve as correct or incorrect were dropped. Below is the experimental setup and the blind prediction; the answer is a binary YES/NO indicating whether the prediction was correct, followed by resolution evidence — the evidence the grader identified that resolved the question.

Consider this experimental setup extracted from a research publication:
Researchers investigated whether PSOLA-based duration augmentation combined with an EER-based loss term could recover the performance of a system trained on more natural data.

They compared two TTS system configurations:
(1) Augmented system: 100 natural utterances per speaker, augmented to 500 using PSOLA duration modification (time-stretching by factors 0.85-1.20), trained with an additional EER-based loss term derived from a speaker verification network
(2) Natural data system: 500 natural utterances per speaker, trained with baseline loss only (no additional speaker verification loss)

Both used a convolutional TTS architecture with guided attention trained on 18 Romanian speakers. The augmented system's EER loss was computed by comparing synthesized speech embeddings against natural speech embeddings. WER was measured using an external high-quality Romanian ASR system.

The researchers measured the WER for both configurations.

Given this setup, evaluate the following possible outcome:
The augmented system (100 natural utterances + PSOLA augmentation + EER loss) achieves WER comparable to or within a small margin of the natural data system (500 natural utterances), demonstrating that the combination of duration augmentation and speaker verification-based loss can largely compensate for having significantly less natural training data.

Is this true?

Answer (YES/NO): YES